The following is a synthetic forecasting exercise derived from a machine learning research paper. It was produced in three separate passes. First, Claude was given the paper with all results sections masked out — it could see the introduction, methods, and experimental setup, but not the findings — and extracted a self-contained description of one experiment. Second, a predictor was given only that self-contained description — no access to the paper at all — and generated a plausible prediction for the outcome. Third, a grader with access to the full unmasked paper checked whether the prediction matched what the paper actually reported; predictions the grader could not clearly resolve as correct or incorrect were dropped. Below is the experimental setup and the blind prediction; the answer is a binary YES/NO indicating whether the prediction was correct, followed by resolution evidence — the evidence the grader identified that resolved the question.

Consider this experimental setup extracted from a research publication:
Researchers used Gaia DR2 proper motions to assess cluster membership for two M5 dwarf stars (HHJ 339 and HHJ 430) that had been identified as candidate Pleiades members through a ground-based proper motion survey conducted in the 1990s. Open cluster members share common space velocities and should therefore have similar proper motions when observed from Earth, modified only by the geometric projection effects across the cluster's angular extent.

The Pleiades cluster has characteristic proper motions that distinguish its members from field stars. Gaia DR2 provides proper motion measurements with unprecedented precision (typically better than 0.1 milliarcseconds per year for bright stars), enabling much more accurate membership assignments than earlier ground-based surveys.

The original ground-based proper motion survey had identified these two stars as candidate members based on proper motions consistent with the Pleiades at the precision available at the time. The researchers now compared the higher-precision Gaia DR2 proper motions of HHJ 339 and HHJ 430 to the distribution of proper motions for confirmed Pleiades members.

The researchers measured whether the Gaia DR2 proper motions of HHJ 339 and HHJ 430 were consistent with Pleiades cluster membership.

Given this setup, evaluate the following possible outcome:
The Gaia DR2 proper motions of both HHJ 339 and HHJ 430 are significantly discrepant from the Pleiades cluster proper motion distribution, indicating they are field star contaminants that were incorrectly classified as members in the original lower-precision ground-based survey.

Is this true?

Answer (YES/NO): NO